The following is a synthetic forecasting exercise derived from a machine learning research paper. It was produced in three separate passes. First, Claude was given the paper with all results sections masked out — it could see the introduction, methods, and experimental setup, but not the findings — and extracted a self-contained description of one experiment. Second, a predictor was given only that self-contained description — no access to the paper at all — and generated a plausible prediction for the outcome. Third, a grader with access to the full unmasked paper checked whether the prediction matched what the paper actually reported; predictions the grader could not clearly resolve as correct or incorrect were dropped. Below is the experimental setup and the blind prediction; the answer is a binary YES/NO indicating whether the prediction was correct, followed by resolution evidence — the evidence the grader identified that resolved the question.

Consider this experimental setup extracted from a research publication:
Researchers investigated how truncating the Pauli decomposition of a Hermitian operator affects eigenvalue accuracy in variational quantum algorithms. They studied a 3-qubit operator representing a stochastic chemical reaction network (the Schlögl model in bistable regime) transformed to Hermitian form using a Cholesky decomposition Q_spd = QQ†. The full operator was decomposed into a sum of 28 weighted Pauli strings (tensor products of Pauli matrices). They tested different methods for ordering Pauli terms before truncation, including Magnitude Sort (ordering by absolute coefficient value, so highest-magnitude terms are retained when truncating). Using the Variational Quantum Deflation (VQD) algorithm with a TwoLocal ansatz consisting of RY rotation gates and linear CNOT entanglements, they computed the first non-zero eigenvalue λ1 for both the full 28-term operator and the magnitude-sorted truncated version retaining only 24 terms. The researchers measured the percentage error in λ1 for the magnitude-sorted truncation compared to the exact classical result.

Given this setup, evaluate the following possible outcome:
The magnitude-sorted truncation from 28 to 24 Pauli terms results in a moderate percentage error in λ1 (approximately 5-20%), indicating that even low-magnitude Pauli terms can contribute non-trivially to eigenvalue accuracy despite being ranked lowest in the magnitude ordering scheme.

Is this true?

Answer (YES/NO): NO